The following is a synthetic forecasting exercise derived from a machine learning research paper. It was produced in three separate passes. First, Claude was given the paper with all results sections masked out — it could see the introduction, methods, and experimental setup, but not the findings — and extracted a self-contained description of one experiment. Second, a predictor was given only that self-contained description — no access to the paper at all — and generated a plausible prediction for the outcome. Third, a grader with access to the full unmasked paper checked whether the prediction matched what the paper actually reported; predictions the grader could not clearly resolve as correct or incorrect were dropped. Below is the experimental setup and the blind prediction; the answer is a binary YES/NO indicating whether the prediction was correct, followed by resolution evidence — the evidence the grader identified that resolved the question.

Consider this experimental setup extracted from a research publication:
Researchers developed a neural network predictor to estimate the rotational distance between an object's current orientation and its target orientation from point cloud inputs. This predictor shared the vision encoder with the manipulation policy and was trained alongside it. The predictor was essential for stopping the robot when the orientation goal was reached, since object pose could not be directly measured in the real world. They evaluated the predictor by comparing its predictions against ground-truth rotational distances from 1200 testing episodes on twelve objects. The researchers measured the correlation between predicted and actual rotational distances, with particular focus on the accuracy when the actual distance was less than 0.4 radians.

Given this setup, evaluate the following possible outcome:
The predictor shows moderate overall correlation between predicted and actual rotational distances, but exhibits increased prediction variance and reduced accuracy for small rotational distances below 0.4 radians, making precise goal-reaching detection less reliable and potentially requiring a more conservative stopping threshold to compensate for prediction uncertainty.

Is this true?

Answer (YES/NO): YES